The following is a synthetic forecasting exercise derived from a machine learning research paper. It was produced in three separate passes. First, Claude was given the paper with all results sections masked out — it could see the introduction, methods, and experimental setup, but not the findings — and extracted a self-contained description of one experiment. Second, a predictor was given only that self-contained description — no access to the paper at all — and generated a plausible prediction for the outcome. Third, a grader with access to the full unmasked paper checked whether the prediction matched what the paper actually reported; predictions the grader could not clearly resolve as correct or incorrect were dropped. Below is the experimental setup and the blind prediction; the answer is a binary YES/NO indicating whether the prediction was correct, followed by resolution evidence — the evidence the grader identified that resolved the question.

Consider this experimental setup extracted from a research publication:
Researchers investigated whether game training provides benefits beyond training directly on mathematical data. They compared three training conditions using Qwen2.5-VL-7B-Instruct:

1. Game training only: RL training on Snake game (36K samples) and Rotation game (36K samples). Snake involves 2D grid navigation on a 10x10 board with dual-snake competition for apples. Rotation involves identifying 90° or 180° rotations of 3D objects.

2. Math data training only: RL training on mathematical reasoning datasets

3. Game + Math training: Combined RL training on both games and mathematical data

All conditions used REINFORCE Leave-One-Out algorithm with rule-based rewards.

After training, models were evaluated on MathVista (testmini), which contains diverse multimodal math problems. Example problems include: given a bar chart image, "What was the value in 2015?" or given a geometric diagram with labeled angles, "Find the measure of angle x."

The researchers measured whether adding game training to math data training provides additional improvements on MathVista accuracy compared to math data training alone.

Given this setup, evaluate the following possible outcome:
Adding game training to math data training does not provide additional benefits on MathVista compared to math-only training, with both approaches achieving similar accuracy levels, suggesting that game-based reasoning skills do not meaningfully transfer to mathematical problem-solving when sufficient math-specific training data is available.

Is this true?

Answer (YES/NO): NO